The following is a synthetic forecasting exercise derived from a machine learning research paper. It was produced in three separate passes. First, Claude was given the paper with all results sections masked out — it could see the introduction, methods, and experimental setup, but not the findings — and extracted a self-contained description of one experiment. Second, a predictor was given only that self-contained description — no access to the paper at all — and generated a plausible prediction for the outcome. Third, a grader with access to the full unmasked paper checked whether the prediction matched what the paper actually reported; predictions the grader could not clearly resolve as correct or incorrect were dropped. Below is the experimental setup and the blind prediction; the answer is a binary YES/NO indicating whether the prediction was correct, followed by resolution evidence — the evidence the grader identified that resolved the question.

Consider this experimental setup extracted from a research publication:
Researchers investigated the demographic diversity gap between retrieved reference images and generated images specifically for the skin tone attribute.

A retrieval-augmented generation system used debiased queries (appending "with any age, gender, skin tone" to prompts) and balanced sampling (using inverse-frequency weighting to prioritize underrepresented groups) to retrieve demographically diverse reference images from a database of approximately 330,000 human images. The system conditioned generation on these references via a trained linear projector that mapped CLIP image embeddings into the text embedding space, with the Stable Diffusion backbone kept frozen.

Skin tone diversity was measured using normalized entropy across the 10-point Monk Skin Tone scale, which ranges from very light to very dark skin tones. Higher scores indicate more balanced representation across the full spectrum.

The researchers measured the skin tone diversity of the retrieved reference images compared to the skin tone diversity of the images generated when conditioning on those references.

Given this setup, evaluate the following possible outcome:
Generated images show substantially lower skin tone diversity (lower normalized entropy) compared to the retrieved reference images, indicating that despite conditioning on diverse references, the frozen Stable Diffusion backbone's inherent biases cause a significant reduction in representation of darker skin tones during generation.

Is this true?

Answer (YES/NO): NO